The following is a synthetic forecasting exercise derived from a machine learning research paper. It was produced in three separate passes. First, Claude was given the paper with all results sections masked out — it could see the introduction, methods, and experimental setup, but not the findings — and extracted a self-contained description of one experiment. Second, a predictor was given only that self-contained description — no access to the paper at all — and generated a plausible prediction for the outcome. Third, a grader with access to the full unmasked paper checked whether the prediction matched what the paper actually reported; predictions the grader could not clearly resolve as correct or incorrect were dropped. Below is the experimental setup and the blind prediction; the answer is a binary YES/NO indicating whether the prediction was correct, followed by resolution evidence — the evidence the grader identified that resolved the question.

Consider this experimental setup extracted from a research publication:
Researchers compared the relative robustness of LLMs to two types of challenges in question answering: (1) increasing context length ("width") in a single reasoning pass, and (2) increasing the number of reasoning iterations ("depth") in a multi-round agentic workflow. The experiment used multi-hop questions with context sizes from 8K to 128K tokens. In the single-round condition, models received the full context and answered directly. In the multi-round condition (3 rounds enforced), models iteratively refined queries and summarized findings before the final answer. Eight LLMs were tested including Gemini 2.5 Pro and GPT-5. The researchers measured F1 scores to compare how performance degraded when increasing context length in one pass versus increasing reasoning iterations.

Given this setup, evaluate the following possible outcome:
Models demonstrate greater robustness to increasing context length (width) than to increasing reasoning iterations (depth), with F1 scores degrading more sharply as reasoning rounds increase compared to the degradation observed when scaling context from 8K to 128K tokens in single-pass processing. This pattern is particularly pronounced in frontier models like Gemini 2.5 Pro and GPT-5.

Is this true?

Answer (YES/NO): YES